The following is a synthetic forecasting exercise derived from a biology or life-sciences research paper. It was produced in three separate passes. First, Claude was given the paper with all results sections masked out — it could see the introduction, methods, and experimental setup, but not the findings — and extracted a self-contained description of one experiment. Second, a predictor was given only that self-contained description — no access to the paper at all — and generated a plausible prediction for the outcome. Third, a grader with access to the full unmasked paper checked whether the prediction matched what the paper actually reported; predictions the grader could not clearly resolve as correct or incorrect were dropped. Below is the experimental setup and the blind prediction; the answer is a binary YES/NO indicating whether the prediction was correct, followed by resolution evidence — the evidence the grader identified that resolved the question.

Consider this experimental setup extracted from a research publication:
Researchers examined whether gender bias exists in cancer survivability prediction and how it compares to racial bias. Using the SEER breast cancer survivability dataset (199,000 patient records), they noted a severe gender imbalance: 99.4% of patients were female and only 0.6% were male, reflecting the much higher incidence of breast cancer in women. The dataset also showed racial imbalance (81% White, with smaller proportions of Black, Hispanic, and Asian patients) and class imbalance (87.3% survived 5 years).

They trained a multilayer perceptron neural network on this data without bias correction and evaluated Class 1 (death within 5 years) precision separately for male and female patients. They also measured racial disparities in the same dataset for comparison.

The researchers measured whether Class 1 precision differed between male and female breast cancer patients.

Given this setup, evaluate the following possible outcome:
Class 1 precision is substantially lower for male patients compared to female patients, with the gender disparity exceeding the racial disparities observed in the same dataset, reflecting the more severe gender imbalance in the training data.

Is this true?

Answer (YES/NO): NO